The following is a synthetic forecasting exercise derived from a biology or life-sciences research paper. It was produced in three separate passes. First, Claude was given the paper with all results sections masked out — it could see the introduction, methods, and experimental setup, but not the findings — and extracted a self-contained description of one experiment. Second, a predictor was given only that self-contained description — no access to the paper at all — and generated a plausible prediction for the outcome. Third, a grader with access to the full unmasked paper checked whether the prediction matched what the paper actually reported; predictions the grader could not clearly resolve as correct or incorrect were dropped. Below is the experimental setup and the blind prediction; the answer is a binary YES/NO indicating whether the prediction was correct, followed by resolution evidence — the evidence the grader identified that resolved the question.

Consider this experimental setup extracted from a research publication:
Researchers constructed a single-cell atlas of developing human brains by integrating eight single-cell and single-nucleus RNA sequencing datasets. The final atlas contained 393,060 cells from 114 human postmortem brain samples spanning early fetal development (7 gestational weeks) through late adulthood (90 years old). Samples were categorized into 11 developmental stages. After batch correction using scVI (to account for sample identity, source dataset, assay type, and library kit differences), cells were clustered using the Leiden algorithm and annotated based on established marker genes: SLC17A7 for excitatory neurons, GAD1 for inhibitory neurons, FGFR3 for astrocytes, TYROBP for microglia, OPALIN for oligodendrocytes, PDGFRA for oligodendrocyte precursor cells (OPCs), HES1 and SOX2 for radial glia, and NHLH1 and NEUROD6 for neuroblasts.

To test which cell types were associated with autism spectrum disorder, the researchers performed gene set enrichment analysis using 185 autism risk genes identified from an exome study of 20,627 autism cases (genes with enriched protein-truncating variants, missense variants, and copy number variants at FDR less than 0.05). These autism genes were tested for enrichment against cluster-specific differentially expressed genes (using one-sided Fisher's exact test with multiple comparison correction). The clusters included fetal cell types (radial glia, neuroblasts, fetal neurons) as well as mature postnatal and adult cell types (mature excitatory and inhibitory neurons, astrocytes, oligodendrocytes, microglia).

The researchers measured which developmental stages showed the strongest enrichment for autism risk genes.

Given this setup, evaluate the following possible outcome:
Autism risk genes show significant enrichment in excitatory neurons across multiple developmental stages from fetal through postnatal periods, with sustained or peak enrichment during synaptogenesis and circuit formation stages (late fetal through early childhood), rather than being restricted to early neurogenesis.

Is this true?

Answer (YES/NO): NO